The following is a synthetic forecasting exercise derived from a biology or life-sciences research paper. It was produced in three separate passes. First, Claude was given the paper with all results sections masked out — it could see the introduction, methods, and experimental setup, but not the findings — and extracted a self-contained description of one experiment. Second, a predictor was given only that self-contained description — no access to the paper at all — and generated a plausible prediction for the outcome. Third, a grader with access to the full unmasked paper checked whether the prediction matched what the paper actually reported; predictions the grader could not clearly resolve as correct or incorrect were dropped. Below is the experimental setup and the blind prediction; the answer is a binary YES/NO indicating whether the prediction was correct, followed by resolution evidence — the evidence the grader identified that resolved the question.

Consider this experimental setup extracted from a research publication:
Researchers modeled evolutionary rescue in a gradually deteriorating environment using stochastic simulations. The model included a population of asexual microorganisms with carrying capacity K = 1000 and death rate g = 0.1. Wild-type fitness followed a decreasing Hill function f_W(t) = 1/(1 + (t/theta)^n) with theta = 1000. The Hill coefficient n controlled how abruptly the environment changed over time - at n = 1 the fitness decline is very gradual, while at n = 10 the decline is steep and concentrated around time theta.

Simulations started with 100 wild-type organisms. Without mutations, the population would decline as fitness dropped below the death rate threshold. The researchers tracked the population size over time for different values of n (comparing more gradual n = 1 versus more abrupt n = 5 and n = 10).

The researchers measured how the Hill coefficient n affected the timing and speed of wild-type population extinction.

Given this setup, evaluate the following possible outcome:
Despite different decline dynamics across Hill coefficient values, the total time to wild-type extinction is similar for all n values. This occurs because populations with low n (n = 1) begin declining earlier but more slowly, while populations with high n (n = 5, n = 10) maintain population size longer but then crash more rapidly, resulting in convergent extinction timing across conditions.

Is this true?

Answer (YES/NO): NO